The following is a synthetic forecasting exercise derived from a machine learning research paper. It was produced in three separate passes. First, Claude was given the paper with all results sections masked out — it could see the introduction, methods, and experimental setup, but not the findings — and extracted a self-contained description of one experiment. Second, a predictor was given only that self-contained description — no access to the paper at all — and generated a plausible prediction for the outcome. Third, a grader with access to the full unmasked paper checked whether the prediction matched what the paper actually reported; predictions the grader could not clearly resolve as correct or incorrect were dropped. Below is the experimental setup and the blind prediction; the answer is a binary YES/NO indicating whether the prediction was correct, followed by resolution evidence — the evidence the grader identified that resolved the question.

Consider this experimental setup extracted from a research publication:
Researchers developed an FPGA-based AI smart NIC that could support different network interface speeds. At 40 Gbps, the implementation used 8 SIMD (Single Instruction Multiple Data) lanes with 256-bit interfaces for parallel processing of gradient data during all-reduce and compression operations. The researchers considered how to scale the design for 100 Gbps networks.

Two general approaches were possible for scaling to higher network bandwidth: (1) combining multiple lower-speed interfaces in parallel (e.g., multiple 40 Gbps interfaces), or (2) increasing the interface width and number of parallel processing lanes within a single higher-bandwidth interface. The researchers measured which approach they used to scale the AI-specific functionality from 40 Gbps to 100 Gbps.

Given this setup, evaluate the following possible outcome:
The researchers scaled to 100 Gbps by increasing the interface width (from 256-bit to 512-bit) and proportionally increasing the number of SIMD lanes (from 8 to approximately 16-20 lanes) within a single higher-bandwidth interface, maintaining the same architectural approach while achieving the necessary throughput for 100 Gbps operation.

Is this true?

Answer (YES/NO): YES